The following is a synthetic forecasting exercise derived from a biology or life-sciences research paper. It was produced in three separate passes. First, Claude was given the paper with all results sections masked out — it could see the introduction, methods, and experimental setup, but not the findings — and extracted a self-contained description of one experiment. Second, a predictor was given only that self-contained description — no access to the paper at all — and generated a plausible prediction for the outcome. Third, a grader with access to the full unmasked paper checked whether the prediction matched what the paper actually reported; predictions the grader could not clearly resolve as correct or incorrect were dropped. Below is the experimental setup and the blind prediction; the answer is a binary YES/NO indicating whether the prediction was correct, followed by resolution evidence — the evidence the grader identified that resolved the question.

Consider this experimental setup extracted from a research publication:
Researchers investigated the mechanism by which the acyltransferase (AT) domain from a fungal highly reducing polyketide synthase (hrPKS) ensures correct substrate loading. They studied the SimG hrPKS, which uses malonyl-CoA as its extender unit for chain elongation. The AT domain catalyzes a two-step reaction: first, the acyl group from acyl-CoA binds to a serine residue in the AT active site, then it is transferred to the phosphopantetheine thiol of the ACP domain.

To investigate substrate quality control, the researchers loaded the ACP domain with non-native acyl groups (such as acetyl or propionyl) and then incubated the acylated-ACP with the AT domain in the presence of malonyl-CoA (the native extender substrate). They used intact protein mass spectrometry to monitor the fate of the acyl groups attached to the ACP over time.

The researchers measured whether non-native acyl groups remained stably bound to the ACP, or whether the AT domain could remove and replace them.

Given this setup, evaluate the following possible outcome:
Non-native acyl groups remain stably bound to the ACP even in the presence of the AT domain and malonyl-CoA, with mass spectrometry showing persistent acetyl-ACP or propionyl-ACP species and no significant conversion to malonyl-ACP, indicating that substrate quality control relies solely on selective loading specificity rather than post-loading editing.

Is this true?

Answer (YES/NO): NO